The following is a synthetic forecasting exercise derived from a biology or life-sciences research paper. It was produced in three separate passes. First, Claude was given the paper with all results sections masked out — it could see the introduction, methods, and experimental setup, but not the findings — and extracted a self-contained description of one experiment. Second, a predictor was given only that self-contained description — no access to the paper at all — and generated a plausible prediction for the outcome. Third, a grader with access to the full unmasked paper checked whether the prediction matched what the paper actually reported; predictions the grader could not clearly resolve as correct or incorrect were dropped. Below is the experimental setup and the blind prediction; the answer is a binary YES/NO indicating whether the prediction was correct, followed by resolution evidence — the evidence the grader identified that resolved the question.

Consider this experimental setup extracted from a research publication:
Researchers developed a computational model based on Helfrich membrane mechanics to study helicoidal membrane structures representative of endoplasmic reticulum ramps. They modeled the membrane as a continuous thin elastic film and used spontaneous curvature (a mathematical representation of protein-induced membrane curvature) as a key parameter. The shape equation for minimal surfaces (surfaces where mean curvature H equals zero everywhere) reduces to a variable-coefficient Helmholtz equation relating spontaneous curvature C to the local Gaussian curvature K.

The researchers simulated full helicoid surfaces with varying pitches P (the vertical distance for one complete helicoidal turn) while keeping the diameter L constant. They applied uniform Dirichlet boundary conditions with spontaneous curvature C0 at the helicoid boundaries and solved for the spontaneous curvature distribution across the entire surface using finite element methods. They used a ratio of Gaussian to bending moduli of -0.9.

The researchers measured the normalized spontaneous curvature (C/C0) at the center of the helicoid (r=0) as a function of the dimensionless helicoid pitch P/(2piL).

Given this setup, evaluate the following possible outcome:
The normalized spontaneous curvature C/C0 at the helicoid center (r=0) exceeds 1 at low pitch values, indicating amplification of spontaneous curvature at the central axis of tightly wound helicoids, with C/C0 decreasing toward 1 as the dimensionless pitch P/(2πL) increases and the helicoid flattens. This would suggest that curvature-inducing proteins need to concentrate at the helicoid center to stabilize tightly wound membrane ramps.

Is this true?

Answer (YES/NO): NO